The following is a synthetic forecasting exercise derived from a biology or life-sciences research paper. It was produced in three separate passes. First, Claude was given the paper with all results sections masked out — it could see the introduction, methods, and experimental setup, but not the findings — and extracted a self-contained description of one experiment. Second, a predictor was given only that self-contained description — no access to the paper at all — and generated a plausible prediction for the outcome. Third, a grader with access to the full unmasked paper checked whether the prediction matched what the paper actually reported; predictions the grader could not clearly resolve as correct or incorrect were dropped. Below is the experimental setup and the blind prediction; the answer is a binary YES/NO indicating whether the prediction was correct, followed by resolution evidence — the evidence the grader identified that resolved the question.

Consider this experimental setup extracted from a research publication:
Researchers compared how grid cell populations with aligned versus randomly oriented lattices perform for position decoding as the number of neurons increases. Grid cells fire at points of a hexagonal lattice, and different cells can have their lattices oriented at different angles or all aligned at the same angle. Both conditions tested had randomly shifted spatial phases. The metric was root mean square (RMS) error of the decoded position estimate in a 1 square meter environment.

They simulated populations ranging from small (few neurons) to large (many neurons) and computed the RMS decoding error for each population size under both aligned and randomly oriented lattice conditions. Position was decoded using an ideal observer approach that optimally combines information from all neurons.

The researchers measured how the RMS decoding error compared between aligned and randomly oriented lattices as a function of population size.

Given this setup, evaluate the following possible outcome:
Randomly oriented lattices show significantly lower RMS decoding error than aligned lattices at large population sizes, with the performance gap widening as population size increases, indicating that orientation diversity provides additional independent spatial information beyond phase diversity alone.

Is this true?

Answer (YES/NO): NO